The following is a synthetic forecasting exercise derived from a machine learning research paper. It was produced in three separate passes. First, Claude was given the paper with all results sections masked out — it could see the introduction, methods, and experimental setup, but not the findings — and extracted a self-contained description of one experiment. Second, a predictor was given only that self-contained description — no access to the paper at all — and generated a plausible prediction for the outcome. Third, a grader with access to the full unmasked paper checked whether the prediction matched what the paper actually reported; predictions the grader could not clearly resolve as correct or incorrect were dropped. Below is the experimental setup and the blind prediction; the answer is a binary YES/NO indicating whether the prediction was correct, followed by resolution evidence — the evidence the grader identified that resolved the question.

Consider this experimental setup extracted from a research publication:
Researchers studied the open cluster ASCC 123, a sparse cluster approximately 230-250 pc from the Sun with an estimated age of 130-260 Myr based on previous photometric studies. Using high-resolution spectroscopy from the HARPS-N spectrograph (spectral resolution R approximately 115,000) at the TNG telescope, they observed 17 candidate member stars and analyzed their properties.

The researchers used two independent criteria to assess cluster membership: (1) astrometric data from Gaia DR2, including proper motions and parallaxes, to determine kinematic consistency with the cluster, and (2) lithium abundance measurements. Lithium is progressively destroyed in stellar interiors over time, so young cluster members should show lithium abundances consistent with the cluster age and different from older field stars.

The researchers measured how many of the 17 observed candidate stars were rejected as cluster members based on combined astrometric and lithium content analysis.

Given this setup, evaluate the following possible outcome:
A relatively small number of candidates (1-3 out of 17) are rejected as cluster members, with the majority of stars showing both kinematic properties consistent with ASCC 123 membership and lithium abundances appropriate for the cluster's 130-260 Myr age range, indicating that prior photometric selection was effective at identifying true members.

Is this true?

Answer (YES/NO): YES